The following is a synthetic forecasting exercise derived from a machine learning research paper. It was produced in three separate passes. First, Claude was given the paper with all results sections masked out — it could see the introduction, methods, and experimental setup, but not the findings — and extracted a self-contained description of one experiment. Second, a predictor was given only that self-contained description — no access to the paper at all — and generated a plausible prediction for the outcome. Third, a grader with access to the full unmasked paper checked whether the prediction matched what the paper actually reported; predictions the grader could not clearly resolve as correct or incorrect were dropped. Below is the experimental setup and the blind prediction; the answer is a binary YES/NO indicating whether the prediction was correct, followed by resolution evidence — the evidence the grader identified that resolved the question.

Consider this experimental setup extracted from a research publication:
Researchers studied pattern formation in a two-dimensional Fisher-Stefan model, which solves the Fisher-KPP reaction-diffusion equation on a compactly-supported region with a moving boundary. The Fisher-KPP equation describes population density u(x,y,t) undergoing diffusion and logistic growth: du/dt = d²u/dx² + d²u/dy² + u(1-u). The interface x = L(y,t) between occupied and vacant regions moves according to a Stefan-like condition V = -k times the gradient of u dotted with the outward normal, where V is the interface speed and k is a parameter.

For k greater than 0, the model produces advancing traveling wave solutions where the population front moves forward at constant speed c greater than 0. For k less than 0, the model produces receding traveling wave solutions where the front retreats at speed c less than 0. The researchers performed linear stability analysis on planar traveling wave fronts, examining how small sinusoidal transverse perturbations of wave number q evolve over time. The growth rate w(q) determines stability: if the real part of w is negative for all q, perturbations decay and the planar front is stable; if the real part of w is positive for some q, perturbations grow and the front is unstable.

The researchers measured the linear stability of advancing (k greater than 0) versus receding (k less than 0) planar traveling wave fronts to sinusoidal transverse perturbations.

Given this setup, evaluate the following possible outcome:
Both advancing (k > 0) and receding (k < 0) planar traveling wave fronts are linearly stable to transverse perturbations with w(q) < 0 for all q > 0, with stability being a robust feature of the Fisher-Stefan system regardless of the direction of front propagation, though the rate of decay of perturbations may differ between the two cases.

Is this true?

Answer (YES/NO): NO